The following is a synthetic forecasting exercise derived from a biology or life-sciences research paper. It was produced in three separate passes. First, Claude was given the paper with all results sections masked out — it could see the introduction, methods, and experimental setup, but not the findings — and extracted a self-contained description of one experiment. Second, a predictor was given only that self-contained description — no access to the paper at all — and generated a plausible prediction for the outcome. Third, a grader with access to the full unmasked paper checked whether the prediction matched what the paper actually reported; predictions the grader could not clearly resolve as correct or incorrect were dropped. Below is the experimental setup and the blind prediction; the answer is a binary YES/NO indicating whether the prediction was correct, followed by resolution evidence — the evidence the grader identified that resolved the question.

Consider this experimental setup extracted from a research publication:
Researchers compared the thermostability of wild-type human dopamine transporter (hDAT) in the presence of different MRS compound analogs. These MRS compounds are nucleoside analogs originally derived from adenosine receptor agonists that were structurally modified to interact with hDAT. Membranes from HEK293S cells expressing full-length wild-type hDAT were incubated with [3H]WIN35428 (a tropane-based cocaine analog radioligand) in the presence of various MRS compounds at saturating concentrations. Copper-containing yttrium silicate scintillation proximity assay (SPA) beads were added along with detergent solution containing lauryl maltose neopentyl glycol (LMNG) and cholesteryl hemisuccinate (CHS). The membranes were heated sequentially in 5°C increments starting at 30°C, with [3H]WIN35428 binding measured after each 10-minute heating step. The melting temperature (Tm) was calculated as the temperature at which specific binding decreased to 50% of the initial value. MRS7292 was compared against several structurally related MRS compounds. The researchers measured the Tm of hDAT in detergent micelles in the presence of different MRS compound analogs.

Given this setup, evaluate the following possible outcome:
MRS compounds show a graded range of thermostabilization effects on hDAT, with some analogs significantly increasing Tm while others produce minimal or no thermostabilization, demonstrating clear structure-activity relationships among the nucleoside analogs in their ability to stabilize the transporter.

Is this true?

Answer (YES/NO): YES